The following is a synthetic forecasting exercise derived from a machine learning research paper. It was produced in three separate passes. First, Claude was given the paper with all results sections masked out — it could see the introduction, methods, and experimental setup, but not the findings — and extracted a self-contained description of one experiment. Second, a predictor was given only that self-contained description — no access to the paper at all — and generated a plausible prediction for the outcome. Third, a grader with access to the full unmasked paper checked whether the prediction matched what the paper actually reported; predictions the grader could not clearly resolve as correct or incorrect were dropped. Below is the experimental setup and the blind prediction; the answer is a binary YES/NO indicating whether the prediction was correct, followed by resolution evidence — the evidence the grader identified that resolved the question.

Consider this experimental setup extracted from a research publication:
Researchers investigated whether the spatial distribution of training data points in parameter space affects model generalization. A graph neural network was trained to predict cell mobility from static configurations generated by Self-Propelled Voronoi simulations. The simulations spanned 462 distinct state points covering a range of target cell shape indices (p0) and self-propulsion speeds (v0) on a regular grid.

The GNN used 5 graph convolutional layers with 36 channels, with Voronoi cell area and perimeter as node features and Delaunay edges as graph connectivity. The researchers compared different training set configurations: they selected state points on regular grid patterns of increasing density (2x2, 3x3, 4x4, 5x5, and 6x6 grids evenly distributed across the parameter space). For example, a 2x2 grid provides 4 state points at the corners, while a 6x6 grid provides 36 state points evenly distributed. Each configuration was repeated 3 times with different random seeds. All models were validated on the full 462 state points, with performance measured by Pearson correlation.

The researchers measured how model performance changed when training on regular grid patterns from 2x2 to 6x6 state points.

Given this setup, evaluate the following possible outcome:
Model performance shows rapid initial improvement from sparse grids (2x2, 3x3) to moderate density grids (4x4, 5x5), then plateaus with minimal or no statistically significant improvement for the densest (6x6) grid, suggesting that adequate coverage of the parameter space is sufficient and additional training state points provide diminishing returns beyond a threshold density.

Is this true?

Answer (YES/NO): YES